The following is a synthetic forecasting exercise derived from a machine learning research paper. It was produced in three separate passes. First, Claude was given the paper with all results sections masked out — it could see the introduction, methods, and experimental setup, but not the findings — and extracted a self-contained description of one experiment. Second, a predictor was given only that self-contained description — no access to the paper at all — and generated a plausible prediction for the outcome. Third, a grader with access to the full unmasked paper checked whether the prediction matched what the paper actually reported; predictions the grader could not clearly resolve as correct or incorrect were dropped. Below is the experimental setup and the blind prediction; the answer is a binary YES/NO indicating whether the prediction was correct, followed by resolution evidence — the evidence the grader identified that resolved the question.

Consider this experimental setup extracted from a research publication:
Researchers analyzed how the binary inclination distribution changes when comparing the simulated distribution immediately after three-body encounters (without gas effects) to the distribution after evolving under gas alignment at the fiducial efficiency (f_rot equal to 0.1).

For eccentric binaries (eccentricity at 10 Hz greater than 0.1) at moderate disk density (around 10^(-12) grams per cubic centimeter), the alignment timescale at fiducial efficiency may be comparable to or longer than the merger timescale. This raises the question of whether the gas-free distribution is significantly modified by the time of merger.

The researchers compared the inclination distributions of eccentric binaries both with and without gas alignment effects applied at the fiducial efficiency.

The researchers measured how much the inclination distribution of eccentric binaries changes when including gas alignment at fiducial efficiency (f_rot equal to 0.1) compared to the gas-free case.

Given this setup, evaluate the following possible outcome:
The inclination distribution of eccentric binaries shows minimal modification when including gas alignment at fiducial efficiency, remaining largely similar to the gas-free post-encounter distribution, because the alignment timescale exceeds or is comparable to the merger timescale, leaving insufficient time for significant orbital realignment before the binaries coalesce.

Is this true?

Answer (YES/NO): YES